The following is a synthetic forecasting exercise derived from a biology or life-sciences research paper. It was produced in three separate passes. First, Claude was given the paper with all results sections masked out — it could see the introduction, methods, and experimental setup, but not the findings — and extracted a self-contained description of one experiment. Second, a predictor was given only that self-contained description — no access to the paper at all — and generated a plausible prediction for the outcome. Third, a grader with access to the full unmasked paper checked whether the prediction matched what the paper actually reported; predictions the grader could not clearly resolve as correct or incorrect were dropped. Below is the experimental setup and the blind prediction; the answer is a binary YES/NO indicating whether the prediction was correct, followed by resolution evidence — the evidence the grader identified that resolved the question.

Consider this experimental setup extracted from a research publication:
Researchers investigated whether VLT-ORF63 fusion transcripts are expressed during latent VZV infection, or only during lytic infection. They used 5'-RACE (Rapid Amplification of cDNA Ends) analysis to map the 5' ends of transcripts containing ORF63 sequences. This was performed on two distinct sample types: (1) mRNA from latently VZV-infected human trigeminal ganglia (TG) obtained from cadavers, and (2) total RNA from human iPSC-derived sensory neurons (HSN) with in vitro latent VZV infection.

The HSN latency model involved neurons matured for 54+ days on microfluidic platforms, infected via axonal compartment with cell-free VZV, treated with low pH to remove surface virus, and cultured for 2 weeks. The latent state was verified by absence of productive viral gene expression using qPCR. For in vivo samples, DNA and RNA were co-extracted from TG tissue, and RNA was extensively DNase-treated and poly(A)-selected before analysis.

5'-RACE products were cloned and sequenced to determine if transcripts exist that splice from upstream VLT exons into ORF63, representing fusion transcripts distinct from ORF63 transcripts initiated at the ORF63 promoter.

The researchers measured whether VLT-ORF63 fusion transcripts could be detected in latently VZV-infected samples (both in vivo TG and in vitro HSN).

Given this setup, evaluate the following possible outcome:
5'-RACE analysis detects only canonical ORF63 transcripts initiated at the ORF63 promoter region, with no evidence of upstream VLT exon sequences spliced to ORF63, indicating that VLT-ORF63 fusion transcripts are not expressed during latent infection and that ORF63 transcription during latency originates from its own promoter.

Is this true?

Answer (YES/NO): NO